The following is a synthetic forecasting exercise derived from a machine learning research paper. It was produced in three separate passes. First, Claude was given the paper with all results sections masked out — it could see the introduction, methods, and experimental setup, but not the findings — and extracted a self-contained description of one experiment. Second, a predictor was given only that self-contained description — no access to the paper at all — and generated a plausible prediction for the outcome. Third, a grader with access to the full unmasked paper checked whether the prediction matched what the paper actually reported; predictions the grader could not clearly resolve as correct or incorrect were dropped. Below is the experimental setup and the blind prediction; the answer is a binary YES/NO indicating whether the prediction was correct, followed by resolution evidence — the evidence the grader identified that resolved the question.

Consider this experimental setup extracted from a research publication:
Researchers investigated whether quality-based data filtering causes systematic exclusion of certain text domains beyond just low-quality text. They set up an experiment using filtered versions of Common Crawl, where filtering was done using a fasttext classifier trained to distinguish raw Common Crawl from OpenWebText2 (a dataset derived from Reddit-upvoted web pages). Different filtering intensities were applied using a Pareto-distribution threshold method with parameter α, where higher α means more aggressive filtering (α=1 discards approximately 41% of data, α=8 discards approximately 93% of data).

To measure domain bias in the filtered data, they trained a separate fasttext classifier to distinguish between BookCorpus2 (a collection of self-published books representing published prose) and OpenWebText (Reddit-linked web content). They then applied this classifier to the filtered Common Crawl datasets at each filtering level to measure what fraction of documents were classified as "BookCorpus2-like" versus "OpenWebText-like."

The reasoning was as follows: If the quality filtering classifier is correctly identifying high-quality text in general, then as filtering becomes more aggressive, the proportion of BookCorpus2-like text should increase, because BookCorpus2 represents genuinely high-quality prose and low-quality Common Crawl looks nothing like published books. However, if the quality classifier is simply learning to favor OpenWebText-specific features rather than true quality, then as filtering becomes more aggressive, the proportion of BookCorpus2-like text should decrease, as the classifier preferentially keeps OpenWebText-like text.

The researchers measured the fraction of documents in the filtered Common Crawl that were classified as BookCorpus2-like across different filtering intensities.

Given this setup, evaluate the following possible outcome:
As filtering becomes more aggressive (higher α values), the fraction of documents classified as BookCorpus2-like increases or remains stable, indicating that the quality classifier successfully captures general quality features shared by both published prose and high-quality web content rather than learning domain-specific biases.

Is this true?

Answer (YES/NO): NO